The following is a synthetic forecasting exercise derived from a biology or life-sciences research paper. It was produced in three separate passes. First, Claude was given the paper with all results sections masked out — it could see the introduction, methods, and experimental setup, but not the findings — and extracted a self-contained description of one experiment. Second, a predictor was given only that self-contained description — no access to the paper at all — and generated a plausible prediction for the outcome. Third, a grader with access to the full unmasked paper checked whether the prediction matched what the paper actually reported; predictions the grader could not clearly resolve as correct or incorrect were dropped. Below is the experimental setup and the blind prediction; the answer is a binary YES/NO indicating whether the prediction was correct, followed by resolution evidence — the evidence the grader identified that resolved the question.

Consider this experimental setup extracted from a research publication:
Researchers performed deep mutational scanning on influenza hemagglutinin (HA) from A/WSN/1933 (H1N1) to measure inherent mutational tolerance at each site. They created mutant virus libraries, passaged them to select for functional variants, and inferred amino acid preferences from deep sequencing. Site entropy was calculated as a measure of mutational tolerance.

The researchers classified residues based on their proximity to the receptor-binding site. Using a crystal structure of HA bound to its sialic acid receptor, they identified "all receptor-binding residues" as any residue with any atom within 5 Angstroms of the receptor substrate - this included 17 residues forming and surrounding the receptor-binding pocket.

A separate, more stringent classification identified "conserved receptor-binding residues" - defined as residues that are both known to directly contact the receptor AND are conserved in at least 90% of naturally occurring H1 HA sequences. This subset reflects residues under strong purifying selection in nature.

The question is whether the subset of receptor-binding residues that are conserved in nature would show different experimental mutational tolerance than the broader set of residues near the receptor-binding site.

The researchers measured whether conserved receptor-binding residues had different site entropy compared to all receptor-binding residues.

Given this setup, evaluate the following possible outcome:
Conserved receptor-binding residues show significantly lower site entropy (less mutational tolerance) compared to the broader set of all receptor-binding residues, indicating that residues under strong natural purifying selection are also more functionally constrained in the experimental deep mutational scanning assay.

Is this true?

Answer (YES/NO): YES